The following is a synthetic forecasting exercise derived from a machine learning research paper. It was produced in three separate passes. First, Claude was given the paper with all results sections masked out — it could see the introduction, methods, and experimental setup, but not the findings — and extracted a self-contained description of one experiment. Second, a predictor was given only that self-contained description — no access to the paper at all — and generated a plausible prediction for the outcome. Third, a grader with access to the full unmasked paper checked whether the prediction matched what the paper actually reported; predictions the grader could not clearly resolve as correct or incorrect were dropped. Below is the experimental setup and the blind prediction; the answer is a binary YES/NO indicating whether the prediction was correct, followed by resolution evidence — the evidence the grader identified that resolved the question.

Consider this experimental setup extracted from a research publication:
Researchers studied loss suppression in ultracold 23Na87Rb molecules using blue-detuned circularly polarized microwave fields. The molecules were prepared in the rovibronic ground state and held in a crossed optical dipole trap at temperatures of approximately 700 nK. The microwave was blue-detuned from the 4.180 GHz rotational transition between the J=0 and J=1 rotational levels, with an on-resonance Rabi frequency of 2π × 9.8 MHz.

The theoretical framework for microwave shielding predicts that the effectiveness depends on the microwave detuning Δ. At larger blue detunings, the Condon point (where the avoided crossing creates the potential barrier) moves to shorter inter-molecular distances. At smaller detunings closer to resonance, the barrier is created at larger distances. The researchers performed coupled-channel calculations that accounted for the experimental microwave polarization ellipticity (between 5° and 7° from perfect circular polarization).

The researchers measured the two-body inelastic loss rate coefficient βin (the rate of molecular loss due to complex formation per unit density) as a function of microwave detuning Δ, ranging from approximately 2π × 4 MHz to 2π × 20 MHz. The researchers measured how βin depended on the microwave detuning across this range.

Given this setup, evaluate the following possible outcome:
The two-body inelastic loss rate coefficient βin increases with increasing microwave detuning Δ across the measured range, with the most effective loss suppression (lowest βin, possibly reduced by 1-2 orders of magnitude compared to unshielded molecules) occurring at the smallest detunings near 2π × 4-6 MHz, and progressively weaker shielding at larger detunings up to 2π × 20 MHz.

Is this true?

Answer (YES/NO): NO